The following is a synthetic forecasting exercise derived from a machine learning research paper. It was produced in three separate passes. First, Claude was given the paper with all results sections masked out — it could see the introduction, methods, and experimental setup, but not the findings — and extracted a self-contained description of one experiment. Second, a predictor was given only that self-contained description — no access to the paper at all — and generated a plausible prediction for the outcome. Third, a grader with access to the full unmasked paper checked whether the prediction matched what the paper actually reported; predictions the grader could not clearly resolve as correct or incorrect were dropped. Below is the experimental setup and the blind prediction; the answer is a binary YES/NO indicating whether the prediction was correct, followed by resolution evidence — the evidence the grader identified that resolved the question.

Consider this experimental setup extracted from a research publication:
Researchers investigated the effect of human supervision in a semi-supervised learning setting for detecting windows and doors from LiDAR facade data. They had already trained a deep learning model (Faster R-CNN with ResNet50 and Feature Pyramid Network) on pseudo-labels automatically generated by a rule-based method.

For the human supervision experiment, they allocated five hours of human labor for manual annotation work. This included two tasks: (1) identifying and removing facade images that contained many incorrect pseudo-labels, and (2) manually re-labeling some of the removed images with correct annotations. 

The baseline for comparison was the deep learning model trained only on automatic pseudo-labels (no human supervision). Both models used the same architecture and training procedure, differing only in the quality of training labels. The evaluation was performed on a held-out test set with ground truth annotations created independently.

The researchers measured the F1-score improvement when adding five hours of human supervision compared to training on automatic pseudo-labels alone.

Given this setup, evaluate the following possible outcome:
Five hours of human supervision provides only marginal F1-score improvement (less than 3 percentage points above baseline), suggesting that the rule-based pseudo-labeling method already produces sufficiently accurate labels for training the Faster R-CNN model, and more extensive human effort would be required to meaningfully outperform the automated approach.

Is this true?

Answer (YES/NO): NO